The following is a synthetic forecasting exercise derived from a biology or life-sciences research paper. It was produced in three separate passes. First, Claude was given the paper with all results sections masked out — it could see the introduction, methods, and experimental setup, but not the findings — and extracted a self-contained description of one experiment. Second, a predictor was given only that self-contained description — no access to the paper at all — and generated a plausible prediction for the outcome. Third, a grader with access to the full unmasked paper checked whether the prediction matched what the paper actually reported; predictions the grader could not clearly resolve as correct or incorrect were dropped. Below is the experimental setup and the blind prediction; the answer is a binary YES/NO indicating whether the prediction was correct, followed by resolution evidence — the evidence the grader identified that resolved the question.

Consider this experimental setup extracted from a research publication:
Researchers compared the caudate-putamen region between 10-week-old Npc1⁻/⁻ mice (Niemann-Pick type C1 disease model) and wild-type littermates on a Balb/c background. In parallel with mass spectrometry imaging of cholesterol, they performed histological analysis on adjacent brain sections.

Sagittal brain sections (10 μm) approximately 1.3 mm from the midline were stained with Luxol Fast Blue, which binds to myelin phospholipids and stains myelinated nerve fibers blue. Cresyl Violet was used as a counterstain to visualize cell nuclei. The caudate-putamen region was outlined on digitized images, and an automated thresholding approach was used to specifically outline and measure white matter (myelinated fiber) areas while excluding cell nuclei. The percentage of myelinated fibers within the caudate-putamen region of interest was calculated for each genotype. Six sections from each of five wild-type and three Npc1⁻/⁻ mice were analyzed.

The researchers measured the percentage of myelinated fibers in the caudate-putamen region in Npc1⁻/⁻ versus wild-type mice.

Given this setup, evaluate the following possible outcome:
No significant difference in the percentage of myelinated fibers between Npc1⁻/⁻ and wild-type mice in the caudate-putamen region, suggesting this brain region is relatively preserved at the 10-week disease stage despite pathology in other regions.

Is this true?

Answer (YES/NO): NO